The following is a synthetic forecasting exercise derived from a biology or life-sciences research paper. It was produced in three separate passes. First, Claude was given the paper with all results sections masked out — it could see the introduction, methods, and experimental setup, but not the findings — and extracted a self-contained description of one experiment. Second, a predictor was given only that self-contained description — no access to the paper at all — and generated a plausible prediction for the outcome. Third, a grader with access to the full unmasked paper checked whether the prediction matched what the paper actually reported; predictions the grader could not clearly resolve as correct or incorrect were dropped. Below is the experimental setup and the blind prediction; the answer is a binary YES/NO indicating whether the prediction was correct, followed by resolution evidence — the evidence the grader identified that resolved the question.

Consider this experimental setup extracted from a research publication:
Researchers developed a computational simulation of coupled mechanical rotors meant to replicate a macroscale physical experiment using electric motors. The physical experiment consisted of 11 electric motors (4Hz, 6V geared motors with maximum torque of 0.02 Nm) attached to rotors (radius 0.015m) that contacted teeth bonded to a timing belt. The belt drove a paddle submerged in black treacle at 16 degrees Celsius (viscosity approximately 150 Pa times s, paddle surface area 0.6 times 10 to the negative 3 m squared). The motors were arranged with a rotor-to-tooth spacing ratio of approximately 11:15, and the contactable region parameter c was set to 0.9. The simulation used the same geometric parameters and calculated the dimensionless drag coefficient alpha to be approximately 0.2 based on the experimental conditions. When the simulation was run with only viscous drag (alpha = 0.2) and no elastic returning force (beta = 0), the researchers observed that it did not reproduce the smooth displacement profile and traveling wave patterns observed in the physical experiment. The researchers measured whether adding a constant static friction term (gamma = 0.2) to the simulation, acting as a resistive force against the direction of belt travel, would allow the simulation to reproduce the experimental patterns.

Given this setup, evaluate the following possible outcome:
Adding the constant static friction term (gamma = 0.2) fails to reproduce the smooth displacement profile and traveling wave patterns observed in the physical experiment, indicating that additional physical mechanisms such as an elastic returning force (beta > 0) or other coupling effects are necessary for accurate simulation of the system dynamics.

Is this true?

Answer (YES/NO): NO